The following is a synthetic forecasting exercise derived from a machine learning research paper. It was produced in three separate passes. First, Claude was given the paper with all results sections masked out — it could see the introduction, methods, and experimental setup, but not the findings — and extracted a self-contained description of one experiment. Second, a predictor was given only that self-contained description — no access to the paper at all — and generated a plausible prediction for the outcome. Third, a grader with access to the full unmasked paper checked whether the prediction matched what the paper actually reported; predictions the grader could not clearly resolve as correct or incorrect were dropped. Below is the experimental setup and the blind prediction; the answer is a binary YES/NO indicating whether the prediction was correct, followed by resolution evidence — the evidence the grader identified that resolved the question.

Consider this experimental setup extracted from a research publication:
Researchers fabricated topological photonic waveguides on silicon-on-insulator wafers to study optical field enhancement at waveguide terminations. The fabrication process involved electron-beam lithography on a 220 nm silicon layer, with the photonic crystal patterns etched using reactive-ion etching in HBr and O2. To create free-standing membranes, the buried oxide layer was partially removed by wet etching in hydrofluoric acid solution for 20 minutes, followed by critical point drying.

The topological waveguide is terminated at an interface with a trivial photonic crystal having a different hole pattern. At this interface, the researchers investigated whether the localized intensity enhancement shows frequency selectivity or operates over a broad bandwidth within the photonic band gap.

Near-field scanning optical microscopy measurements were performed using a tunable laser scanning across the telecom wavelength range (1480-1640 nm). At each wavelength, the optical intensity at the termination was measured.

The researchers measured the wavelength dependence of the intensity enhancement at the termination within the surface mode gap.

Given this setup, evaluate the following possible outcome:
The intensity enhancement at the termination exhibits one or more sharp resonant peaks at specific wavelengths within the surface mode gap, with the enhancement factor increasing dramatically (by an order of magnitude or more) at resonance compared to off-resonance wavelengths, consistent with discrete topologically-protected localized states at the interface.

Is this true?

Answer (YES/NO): NO